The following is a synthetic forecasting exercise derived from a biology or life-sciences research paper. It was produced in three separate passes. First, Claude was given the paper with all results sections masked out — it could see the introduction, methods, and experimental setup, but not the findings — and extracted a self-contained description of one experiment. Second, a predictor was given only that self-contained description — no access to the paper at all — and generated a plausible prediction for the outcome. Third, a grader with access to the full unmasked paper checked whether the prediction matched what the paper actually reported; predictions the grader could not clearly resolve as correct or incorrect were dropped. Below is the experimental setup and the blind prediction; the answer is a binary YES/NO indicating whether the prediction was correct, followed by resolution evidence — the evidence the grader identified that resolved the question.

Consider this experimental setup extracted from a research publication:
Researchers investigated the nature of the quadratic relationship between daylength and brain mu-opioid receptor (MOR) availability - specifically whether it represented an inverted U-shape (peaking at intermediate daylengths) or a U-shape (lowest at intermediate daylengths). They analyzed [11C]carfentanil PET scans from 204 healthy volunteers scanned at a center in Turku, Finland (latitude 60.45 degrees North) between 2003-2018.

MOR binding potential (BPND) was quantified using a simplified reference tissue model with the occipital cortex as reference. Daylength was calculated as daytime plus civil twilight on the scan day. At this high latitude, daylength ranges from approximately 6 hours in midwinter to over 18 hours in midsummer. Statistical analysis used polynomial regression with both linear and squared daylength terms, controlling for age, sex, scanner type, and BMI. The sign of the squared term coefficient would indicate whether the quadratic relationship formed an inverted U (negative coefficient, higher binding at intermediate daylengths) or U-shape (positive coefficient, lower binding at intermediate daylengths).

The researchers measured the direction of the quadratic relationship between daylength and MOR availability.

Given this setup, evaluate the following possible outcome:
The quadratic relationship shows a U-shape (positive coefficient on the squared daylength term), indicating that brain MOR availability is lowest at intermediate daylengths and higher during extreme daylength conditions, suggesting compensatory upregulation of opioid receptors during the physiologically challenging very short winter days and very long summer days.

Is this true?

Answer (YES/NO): NO